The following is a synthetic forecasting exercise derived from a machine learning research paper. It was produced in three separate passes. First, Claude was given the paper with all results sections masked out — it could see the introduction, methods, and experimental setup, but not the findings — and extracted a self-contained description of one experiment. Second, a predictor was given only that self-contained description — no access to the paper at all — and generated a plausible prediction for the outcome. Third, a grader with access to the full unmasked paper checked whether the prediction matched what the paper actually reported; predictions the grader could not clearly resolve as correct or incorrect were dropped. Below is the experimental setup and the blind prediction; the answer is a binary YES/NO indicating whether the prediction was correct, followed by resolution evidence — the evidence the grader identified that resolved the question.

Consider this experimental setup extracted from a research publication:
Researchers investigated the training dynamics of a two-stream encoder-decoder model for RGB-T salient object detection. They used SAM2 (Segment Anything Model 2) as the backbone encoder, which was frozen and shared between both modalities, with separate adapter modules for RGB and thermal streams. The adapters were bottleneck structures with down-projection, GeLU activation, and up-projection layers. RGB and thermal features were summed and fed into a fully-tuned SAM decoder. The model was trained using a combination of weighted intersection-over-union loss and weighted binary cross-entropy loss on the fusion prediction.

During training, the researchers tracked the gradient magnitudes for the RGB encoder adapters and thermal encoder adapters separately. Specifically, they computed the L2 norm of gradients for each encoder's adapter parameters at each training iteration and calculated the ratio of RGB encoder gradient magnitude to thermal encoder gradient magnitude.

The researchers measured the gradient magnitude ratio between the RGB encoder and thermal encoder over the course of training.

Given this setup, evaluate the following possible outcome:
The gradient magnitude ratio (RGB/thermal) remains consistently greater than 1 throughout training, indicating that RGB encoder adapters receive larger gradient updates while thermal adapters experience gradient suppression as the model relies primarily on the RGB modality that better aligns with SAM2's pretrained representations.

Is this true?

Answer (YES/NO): YES